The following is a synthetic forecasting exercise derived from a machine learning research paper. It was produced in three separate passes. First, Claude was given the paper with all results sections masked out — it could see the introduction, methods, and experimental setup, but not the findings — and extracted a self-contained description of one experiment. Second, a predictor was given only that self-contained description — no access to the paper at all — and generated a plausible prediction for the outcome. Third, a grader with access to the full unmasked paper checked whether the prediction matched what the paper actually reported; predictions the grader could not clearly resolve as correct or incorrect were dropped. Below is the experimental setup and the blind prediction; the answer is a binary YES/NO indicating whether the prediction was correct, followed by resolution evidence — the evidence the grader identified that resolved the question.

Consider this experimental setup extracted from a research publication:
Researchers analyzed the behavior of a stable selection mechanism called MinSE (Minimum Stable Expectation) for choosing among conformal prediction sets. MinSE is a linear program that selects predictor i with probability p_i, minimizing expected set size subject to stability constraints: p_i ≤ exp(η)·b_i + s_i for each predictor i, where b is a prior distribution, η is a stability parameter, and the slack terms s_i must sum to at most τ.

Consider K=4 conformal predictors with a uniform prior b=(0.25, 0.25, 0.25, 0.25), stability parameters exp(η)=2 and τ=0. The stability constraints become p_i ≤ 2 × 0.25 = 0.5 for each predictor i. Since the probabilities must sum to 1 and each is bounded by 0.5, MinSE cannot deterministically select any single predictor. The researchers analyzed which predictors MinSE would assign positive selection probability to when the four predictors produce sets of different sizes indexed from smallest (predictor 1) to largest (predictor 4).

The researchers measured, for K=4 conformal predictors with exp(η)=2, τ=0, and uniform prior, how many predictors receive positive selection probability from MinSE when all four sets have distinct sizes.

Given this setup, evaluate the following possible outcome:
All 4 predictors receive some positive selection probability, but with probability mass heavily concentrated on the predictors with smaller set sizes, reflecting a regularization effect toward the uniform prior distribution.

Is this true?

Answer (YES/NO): NO